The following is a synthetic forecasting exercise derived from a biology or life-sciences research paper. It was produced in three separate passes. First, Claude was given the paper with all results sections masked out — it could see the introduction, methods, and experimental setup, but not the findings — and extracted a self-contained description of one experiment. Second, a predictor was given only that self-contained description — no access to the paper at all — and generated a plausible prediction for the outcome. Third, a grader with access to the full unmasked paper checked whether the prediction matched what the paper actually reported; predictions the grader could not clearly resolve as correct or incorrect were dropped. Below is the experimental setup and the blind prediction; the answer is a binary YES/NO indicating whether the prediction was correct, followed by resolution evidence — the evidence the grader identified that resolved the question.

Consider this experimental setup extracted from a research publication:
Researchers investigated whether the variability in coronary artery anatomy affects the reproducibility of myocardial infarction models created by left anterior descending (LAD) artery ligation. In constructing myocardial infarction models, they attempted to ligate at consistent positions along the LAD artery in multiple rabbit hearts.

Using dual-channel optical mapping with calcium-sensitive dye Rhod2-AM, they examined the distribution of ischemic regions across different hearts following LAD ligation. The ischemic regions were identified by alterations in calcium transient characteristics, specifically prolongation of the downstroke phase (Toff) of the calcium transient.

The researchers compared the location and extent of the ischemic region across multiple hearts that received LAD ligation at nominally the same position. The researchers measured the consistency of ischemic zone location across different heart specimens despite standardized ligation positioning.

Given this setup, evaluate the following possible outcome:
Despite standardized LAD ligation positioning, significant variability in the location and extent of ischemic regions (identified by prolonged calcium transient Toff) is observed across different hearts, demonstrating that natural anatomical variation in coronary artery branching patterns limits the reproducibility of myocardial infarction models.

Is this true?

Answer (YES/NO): YES